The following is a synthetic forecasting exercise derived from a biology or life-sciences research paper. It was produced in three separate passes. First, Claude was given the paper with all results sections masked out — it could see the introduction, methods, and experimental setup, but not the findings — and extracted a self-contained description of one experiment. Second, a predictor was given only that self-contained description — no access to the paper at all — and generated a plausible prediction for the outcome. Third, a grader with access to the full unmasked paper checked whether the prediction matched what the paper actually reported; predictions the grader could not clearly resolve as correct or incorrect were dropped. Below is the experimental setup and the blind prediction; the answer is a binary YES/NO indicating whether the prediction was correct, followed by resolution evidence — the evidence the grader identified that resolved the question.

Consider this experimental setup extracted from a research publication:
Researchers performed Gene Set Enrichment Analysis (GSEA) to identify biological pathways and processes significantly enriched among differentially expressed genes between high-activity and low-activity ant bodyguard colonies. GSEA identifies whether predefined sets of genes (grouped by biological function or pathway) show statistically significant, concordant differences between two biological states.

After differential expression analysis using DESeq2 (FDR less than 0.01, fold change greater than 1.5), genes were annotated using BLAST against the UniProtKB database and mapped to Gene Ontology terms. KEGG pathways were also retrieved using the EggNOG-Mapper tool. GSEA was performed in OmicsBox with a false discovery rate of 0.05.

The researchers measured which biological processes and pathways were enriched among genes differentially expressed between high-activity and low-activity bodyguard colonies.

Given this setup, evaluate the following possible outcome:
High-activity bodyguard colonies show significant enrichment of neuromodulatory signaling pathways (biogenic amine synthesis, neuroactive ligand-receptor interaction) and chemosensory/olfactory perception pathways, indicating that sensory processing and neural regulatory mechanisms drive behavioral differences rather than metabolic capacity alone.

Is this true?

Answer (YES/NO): NO